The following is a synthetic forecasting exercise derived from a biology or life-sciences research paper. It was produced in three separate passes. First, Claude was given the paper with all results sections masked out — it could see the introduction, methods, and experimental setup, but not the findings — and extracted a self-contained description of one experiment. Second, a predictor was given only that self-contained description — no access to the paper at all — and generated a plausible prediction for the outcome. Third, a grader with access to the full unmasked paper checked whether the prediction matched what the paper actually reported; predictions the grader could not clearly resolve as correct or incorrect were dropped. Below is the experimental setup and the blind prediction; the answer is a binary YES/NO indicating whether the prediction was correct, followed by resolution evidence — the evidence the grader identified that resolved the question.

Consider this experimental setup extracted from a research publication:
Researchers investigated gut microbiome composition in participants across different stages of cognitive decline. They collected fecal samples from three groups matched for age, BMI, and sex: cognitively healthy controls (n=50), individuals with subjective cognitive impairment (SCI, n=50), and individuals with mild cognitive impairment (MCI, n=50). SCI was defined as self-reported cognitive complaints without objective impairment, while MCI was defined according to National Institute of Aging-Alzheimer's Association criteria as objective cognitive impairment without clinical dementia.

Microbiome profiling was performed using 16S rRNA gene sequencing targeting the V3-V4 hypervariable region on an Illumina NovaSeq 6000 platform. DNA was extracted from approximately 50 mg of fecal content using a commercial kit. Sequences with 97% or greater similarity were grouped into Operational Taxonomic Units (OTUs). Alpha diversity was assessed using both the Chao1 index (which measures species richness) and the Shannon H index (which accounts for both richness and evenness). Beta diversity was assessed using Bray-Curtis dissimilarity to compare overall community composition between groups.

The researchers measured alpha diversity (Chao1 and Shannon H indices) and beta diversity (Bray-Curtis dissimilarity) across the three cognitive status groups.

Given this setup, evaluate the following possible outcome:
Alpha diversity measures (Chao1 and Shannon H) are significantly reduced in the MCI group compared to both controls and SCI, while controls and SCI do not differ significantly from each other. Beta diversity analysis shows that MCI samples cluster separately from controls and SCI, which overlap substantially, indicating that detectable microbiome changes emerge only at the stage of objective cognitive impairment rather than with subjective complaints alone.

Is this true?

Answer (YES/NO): NO